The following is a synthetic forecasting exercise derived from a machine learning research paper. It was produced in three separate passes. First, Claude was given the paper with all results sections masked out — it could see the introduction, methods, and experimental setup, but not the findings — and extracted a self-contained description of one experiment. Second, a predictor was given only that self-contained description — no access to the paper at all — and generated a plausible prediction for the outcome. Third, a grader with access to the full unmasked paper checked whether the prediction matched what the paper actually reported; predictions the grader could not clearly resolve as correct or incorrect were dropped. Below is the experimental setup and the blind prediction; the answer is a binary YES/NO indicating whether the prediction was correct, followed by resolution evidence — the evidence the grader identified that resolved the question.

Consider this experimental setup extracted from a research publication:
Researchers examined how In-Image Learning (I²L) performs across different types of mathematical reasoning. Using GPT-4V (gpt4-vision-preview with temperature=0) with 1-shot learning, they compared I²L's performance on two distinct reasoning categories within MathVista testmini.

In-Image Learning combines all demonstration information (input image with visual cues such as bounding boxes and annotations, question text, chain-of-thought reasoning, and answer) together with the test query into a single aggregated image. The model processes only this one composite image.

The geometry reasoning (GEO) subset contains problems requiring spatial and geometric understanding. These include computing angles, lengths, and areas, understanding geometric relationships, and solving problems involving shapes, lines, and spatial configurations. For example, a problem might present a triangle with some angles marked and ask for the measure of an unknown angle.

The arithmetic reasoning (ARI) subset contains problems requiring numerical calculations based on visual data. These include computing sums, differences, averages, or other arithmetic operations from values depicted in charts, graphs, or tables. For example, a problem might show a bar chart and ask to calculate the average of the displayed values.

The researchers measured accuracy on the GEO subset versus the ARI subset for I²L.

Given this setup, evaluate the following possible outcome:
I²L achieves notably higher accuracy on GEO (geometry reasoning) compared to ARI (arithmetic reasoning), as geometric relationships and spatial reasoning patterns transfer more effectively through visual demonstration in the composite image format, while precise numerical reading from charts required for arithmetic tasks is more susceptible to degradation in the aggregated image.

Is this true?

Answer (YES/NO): NO